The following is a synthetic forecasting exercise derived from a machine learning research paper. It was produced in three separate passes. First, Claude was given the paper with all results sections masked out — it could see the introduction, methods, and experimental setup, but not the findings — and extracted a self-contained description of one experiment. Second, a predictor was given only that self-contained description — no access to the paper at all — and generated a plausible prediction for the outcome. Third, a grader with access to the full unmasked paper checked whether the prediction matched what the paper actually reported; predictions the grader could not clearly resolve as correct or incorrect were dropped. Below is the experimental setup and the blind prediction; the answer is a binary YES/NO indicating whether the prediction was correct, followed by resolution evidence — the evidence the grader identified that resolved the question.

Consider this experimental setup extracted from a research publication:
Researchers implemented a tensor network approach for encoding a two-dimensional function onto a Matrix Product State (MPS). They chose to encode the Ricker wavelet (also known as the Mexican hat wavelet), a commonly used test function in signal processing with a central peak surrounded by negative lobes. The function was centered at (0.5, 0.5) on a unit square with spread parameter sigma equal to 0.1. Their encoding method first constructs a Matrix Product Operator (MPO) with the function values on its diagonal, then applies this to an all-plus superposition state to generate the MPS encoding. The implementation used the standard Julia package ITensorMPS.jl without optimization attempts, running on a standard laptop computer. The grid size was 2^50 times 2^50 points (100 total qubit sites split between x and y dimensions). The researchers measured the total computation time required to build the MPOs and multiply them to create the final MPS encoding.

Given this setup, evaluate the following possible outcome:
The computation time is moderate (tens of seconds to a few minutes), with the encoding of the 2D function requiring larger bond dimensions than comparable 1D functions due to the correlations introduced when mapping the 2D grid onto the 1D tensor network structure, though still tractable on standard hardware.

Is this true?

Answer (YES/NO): YES